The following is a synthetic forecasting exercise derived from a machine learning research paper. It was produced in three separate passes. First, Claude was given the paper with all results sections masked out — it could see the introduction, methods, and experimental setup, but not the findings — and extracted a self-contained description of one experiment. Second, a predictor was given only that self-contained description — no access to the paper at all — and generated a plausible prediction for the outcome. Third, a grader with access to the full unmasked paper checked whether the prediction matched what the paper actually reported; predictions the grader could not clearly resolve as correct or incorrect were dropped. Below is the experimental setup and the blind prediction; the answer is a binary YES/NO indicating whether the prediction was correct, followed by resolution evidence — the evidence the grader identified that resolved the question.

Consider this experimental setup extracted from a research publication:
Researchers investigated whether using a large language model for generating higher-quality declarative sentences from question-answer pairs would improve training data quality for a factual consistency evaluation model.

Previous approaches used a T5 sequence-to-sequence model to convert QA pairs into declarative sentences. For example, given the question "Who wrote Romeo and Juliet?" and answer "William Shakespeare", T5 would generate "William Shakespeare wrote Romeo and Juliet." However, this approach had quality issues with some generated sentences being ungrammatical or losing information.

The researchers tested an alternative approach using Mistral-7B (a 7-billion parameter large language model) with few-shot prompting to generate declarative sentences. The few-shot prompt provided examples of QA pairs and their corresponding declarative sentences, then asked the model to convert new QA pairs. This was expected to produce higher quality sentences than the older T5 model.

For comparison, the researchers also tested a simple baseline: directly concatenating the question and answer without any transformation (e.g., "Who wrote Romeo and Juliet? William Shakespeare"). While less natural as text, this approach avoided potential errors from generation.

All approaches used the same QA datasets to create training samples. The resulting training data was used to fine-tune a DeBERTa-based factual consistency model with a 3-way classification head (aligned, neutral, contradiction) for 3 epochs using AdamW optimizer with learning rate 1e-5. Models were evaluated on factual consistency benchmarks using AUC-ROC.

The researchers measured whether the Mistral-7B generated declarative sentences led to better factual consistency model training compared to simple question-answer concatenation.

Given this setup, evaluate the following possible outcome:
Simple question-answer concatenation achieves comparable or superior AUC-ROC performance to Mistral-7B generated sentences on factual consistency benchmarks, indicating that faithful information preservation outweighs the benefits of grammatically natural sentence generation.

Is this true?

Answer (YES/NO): YES